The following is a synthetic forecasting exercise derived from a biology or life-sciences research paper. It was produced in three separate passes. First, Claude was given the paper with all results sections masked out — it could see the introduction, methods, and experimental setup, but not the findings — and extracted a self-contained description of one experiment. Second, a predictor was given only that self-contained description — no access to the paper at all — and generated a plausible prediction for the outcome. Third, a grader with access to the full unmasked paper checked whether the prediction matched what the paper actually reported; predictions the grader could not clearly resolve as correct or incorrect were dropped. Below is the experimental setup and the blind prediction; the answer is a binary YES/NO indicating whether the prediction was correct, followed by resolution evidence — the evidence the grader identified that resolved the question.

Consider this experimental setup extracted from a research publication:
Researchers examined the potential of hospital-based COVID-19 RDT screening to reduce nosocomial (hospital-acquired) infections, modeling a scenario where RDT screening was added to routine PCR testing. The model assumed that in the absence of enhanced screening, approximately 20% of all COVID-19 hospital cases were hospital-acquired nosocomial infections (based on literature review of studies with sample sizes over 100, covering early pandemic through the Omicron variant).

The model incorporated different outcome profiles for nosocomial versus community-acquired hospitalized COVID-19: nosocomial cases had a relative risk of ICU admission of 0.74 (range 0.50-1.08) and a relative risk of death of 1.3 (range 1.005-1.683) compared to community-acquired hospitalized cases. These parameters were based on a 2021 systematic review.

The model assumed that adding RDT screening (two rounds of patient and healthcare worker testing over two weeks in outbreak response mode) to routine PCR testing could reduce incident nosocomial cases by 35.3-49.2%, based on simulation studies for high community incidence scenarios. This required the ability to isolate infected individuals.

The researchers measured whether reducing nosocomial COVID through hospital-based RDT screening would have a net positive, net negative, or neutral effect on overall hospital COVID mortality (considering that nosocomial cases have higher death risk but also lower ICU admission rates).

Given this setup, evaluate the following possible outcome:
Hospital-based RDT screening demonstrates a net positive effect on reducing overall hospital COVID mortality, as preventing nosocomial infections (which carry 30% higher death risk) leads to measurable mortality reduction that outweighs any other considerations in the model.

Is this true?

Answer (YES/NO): YES